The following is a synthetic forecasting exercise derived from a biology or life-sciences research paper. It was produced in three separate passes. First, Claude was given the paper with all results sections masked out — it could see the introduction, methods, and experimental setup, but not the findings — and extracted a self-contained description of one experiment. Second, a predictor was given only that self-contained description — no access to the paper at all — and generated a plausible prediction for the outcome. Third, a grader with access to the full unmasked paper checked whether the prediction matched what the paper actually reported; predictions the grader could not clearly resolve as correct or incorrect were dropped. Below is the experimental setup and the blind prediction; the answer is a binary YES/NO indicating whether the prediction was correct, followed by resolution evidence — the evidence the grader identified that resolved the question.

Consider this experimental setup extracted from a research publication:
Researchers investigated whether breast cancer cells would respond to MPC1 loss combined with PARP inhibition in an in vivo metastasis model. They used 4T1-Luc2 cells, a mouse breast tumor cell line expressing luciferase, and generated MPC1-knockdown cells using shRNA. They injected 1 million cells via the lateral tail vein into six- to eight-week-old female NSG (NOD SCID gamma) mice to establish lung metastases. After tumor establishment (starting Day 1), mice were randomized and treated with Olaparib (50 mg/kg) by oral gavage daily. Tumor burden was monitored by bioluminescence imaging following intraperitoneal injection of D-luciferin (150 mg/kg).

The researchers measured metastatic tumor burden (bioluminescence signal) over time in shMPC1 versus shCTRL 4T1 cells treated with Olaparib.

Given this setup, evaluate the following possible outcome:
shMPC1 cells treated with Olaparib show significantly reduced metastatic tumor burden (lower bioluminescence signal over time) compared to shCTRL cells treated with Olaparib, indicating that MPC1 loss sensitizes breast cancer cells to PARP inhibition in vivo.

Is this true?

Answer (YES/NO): NO